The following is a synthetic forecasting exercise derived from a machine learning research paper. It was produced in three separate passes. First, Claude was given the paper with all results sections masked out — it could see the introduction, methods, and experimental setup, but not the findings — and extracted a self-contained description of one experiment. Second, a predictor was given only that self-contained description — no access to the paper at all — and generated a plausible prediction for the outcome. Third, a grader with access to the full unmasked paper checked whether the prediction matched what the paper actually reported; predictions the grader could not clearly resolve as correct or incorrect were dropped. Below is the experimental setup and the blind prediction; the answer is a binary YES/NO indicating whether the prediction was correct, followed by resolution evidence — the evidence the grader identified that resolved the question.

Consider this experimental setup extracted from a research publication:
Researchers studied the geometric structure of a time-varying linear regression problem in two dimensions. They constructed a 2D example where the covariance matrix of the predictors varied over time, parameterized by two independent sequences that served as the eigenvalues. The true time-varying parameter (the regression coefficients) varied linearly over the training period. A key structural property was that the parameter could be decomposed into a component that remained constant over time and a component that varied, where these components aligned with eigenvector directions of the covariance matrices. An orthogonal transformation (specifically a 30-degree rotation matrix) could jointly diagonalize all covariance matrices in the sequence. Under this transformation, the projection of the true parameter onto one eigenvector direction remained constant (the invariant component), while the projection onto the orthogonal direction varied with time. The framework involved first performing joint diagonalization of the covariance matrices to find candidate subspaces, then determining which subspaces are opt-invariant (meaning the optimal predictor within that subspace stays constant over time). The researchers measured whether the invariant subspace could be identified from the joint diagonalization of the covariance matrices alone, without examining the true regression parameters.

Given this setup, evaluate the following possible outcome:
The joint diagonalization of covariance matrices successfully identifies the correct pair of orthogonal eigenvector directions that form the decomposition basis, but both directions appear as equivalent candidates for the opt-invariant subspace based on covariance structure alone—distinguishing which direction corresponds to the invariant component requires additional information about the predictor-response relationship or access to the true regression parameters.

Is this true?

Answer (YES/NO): YES